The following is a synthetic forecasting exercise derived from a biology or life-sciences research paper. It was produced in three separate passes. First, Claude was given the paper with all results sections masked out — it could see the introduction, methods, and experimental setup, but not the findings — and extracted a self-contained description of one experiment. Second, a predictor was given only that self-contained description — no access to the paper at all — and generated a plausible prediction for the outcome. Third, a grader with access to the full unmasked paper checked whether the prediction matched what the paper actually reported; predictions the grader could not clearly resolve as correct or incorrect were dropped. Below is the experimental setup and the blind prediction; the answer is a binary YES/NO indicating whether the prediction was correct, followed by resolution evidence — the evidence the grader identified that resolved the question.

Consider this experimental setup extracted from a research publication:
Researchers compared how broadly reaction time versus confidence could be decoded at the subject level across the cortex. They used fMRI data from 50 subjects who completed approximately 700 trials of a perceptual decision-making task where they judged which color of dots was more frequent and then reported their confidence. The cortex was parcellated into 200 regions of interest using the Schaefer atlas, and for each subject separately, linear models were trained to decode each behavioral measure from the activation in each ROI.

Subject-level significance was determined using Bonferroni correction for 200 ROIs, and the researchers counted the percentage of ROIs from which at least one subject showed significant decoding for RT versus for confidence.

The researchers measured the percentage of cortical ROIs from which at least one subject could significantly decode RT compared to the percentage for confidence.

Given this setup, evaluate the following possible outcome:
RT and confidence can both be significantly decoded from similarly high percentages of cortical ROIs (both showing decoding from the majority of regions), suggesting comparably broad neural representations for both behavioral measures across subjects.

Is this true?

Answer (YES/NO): NO